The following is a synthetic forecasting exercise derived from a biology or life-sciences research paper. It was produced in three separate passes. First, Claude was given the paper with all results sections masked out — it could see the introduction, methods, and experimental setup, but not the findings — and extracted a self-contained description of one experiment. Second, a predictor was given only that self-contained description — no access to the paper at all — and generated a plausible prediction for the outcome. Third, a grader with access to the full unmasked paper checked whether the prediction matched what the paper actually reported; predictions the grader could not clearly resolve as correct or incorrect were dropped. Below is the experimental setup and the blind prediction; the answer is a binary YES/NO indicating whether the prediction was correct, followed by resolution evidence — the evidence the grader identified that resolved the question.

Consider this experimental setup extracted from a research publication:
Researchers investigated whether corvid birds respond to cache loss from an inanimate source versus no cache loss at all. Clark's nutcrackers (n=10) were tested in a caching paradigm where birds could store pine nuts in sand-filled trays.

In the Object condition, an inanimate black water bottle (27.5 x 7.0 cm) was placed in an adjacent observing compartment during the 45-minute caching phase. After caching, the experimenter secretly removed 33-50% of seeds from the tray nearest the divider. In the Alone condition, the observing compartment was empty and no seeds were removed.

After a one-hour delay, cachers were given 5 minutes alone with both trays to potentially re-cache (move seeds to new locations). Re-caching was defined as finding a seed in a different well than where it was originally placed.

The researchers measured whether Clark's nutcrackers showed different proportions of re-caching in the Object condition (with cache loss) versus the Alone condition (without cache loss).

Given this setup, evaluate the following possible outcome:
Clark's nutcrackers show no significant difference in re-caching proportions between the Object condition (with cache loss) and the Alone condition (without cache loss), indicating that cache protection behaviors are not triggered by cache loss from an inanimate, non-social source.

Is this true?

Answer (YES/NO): YES